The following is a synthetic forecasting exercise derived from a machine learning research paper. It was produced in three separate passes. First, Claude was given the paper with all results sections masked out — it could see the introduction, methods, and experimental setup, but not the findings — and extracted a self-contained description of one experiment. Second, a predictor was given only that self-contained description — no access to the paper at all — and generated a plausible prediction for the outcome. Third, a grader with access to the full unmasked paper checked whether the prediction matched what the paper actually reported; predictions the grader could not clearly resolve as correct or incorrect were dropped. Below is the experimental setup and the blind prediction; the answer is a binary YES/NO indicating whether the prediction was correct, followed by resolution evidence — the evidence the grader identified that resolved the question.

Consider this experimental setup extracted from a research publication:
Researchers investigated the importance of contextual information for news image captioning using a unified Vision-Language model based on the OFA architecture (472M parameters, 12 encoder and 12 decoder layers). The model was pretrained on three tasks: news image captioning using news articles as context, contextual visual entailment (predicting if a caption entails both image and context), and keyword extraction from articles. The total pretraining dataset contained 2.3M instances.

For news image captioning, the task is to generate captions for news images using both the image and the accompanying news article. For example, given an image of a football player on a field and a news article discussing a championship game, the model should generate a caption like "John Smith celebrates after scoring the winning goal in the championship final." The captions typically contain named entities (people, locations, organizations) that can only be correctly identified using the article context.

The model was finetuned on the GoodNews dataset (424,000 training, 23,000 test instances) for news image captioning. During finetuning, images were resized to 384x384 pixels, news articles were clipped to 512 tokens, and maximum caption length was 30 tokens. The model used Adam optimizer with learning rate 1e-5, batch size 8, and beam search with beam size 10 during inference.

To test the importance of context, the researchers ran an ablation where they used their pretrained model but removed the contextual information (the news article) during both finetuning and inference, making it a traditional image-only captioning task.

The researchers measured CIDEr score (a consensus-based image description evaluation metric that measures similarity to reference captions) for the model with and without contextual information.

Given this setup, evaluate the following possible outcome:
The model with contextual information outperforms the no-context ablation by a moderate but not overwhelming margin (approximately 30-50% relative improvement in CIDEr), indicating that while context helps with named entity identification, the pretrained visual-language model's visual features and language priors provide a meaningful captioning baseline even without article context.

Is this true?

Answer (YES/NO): NO